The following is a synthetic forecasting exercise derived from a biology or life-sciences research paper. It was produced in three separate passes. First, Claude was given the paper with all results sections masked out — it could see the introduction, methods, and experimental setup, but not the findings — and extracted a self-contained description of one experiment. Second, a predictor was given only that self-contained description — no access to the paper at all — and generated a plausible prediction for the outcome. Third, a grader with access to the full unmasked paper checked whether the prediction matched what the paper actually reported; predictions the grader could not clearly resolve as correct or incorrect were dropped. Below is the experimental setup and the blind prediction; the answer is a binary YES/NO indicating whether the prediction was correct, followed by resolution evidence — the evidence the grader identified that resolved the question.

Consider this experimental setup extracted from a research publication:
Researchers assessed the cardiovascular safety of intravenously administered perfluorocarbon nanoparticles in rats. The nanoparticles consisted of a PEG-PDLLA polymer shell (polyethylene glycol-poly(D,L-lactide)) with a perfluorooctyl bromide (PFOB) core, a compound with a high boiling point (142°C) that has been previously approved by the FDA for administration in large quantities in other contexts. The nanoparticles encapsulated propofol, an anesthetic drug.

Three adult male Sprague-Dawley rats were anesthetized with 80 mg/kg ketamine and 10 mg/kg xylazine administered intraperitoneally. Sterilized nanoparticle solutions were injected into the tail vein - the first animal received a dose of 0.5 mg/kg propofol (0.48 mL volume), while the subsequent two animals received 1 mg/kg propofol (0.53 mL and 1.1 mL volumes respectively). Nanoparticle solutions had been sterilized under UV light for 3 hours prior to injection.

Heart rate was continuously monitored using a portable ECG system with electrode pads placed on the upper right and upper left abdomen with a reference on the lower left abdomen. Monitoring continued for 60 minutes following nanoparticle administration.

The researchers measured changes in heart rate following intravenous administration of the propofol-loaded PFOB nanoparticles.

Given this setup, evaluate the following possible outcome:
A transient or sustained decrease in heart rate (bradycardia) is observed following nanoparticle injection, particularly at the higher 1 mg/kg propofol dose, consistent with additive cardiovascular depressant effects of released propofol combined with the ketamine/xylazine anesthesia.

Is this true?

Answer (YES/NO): NO